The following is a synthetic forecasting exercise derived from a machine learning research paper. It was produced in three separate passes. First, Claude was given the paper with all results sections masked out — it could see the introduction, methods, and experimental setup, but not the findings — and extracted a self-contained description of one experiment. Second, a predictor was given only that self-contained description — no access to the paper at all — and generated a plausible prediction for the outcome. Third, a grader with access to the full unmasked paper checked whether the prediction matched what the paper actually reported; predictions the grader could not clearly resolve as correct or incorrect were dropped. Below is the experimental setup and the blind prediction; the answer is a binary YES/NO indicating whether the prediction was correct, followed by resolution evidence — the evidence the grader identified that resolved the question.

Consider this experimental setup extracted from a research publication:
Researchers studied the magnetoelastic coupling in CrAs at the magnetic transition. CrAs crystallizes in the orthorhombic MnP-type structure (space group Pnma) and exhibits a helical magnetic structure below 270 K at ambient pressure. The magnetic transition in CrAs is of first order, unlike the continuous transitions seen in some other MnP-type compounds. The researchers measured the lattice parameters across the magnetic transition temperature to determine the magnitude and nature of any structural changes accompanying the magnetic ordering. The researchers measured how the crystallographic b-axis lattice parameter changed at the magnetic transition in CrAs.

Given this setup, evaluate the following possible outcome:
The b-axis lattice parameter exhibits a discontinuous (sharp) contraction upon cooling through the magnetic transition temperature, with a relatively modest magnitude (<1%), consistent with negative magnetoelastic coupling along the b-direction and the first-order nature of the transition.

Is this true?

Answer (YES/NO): NO